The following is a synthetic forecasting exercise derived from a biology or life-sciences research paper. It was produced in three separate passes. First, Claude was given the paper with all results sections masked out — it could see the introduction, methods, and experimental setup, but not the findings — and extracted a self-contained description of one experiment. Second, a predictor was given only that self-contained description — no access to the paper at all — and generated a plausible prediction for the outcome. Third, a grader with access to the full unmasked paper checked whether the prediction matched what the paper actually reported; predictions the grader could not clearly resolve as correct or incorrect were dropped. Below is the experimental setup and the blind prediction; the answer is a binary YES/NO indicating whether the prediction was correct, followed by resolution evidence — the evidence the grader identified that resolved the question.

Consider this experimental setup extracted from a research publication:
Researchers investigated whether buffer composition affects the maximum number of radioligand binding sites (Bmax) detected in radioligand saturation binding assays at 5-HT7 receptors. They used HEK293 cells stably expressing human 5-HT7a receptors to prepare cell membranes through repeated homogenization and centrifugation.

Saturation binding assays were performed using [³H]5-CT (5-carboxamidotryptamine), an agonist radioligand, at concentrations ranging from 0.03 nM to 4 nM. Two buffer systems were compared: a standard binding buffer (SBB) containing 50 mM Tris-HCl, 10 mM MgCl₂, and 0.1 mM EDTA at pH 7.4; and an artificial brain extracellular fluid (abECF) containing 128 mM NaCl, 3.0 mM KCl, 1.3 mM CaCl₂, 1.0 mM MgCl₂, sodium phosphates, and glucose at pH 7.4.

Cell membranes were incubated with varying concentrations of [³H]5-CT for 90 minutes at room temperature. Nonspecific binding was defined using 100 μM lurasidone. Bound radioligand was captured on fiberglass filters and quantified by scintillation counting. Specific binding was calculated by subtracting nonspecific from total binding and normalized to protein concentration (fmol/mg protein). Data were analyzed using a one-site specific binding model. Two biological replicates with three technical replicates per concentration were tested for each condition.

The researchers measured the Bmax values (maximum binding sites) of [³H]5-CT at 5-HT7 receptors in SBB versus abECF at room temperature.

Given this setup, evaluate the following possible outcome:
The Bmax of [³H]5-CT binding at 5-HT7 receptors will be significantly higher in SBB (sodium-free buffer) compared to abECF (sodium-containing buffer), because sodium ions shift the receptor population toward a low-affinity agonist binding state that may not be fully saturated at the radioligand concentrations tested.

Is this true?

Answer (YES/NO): NO